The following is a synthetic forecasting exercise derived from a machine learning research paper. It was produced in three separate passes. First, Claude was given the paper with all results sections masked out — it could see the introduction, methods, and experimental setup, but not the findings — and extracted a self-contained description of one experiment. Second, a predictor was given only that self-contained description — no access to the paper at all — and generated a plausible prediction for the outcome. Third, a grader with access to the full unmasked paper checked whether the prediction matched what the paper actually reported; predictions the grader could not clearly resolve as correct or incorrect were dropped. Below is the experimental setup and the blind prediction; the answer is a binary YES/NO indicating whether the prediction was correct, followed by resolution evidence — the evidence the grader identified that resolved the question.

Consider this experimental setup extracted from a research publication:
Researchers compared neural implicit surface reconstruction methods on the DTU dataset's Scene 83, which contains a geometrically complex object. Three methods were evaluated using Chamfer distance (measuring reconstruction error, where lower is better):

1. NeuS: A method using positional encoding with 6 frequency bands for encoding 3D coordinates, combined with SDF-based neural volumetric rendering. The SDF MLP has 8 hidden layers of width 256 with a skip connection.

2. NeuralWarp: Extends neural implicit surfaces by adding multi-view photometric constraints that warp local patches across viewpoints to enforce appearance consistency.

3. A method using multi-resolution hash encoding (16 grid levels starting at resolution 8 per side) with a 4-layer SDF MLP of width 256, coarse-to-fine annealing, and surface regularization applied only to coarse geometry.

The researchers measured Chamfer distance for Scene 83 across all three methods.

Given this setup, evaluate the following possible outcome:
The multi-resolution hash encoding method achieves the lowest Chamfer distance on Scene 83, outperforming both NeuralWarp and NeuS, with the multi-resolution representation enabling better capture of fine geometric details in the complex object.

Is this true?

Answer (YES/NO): NO